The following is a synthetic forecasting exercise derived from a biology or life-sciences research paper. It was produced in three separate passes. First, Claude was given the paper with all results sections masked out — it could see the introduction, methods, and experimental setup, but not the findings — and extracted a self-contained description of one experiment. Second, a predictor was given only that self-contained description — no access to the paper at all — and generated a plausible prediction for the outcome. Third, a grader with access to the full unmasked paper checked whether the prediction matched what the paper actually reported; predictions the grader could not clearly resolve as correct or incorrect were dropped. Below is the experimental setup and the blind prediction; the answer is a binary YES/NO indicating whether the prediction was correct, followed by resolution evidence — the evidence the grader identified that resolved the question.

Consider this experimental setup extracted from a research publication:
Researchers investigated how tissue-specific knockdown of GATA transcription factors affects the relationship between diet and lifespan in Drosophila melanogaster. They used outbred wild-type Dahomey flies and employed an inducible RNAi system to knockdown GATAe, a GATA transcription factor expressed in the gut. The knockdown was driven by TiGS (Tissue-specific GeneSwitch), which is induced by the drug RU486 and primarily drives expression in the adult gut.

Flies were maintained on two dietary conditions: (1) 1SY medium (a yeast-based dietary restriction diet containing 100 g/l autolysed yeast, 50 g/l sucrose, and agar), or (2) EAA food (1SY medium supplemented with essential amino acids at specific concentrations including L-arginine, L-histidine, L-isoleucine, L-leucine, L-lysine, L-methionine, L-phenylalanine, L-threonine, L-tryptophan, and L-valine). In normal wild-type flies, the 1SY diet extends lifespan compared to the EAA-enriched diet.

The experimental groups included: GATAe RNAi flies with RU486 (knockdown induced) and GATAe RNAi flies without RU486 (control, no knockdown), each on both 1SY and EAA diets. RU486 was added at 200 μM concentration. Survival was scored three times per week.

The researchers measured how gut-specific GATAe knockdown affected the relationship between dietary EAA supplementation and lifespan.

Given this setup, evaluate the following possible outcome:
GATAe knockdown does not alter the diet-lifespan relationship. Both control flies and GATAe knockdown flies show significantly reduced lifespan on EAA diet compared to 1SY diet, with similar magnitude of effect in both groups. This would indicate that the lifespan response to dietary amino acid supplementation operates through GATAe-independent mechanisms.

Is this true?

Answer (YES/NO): NO